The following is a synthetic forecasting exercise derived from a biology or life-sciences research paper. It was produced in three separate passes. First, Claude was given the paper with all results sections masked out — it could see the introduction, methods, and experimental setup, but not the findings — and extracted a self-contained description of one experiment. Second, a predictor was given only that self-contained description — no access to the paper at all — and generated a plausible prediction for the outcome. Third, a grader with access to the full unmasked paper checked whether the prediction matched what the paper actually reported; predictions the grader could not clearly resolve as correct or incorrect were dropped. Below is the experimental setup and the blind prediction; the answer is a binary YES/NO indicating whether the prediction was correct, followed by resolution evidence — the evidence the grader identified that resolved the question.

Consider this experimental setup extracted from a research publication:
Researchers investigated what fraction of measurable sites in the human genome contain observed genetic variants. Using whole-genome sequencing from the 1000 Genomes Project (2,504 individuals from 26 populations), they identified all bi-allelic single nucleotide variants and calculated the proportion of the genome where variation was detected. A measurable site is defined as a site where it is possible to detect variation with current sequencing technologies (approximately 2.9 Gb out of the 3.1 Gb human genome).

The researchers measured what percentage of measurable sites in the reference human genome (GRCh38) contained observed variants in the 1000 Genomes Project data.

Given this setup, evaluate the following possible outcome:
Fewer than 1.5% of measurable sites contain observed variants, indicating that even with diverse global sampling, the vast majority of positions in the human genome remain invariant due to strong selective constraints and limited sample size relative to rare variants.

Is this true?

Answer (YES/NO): NO